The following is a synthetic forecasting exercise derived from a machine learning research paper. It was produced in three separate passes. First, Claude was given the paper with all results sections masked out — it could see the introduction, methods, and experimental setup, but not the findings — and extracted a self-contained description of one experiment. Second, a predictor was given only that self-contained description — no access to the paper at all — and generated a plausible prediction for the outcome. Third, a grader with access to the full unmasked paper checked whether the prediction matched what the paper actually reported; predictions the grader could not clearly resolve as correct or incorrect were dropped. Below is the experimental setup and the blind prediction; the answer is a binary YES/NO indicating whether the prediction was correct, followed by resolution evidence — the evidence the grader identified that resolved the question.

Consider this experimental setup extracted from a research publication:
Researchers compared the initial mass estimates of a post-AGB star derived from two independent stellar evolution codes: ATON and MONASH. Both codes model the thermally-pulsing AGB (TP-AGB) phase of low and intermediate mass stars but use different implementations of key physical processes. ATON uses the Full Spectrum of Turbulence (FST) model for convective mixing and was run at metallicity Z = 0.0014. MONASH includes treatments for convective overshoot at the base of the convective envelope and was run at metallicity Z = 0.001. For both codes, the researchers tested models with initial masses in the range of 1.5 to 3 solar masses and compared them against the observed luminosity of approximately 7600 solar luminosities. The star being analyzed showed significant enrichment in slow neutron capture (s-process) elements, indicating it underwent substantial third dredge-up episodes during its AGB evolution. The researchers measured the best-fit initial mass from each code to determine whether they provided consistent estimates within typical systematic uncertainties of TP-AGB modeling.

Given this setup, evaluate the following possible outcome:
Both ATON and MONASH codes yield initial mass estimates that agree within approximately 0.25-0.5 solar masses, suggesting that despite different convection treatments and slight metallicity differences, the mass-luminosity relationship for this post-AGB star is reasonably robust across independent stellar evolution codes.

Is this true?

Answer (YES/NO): YES